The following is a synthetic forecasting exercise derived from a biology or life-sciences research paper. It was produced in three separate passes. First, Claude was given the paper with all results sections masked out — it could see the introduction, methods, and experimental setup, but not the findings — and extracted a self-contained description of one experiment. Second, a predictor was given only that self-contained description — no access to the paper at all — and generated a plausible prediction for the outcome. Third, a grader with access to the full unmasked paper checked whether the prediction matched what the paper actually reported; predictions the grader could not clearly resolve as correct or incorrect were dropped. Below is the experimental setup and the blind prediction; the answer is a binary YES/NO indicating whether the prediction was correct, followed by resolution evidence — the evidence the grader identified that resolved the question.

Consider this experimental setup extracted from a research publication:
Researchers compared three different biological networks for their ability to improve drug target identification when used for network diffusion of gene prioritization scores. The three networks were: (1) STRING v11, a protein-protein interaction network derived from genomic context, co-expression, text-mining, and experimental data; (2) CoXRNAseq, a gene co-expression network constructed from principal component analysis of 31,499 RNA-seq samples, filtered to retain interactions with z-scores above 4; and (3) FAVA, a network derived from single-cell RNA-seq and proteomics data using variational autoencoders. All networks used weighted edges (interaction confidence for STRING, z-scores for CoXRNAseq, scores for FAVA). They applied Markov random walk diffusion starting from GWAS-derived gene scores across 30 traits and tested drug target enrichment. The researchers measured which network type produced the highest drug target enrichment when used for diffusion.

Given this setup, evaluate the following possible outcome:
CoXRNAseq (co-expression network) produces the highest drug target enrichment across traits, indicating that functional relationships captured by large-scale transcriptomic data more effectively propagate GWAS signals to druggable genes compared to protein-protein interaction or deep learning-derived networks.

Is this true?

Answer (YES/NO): NO